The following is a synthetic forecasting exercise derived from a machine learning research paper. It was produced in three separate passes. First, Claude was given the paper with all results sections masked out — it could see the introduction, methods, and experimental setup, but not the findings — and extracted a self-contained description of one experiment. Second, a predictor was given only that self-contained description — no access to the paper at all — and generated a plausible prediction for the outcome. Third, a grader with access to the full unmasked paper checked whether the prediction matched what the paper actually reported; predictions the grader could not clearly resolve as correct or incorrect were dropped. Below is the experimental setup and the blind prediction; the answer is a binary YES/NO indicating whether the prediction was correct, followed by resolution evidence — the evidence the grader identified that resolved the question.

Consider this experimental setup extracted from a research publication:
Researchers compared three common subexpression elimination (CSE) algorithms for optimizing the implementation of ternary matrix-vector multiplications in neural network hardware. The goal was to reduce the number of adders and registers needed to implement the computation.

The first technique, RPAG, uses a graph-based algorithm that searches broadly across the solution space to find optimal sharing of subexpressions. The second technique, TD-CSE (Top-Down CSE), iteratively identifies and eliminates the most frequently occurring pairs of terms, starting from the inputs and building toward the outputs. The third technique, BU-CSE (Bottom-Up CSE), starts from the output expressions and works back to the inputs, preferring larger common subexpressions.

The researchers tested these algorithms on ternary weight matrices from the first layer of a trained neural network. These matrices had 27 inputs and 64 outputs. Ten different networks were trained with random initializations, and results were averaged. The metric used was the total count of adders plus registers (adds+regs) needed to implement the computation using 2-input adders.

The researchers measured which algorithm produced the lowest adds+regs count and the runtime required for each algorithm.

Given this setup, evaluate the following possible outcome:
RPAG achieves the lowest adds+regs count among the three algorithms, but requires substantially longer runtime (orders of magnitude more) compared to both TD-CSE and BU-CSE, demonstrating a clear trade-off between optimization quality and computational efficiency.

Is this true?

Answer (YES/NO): YES